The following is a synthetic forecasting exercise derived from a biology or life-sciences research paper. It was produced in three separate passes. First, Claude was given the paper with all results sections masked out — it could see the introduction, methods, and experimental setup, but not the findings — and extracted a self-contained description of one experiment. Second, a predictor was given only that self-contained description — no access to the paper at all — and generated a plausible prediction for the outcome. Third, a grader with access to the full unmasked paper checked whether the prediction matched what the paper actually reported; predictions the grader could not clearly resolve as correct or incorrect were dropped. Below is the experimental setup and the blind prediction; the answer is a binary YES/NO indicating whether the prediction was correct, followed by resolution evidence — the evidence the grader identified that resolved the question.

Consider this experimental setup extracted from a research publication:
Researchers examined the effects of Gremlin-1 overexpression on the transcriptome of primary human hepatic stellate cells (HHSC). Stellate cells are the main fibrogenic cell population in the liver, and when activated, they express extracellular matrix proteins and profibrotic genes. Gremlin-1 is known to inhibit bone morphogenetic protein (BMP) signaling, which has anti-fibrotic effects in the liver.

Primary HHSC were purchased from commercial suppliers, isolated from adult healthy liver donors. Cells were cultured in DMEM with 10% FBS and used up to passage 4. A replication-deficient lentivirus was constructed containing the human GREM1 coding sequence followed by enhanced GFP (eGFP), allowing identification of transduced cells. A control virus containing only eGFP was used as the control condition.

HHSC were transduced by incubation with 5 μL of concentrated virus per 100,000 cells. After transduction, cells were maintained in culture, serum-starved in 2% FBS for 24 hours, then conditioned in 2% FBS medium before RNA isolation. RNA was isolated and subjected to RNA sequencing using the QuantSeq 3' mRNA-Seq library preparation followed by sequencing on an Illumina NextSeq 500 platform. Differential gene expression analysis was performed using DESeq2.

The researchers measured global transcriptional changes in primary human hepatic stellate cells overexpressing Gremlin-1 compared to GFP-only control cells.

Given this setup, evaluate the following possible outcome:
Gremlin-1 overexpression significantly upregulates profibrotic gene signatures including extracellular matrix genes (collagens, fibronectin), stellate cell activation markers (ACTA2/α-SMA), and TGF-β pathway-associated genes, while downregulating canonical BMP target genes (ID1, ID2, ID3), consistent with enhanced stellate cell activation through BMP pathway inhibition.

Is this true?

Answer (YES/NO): NO